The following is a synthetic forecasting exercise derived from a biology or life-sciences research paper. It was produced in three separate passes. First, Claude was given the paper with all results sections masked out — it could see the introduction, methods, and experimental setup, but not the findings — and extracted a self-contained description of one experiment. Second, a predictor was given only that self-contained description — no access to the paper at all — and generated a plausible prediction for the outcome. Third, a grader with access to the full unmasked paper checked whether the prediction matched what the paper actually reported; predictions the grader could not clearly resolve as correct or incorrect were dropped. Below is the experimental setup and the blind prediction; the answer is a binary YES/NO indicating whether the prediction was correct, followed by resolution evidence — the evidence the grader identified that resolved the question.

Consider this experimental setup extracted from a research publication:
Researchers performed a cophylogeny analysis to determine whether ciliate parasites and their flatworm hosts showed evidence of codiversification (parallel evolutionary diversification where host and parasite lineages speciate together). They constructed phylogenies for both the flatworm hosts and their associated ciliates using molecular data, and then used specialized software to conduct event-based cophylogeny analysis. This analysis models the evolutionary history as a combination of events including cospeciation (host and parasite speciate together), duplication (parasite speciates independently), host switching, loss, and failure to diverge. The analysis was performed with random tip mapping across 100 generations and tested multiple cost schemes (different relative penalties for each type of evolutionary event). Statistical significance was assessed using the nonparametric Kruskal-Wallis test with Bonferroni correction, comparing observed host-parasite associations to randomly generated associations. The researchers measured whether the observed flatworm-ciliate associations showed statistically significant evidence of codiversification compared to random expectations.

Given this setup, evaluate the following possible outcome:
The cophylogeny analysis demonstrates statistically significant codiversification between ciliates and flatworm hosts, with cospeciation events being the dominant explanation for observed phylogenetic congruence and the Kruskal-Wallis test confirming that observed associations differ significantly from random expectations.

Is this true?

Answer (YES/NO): NO